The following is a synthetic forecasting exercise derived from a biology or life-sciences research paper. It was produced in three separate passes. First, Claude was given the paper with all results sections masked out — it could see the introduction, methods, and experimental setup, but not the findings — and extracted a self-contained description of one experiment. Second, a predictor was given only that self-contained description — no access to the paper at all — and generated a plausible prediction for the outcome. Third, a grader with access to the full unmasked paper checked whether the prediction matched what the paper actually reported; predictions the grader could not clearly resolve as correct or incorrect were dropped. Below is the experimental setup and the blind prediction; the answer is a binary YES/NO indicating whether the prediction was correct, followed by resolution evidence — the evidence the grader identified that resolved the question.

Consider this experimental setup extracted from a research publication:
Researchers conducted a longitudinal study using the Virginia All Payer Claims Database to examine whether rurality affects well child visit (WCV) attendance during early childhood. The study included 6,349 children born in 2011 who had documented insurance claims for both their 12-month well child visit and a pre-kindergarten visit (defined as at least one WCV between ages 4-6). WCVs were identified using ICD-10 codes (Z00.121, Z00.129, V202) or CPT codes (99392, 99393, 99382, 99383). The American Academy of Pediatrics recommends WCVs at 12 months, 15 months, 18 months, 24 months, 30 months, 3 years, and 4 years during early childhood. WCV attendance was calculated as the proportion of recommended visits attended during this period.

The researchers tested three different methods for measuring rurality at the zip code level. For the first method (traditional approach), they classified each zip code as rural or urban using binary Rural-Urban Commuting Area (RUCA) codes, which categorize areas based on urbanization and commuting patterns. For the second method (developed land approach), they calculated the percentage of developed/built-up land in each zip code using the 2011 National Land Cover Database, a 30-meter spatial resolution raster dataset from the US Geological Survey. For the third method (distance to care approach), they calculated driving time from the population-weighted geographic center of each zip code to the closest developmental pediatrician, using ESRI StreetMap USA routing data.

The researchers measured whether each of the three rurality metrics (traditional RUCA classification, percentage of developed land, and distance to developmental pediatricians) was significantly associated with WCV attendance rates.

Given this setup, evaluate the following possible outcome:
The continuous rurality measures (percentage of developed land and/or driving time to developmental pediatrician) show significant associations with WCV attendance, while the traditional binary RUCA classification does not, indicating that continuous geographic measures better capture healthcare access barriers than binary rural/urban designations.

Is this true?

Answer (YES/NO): NO